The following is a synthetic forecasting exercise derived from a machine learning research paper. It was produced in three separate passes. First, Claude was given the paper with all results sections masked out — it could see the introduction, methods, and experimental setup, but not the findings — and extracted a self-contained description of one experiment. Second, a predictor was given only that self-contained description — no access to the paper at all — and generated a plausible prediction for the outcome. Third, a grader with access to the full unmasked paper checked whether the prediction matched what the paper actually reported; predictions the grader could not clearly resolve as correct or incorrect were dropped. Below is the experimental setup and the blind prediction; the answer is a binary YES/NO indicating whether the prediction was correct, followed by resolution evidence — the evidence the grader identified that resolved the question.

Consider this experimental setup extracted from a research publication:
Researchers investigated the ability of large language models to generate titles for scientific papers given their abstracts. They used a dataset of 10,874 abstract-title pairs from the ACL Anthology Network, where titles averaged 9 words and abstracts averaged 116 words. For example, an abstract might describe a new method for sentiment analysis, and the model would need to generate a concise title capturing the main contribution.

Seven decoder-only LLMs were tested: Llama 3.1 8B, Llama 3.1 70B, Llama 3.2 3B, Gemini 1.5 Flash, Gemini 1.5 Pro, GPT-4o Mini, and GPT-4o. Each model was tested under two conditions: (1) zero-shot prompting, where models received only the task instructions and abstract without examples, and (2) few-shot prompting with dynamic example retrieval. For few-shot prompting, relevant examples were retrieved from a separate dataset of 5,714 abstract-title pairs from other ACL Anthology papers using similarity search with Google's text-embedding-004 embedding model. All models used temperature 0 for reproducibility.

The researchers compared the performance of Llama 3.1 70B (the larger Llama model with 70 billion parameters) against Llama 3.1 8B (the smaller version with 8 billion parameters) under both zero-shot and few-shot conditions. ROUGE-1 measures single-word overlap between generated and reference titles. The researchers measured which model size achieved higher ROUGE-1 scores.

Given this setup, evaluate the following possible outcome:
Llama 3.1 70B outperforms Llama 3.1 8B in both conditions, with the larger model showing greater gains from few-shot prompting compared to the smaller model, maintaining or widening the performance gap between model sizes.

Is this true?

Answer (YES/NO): NO